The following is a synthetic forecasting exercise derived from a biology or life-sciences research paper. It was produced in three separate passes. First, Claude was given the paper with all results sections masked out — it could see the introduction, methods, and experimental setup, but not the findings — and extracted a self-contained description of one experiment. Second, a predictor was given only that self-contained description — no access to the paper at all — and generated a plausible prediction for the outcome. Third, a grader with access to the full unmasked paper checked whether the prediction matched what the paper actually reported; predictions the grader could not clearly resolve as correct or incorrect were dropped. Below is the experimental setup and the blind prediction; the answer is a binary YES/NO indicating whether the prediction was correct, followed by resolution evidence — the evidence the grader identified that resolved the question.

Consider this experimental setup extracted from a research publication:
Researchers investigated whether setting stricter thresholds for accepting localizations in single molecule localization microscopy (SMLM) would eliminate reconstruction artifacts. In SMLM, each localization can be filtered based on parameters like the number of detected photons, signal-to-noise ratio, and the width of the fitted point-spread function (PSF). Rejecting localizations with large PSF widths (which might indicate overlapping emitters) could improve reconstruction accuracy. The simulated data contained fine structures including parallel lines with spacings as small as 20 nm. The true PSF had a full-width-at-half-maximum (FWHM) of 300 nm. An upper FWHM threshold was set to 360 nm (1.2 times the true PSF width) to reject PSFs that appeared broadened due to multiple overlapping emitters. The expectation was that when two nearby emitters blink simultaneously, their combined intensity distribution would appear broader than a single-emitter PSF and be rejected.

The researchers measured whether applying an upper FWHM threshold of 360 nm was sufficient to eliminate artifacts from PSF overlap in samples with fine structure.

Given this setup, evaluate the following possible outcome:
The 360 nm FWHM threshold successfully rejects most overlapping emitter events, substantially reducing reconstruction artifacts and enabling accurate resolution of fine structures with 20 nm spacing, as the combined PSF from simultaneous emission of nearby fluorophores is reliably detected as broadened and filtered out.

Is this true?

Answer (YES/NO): NO